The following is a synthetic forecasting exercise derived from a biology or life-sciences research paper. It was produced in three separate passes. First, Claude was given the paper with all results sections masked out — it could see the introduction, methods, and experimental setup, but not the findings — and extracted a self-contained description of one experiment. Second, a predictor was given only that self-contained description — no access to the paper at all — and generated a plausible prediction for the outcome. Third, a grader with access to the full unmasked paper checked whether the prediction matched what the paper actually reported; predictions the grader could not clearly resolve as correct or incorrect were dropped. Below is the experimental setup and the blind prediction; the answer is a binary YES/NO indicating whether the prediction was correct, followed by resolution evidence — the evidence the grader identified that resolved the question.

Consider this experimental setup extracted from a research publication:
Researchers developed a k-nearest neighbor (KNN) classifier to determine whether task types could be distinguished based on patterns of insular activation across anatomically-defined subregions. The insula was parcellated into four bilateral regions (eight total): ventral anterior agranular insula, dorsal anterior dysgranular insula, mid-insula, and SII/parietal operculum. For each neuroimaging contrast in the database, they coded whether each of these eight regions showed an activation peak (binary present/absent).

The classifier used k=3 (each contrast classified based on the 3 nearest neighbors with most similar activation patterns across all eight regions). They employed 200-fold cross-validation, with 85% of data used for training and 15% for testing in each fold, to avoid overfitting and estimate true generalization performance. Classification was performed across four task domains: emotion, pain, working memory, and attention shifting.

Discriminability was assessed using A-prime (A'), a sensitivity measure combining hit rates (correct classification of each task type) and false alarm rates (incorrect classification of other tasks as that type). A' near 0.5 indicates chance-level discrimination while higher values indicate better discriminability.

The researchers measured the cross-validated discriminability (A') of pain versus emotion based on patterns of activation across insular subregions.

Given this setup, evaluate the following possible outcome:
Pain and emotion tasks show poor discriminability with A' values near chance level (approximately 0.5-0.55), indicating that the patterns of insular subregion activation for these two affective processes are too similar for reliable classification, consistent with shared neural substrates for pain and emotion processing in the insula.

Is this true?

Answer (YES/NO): NO